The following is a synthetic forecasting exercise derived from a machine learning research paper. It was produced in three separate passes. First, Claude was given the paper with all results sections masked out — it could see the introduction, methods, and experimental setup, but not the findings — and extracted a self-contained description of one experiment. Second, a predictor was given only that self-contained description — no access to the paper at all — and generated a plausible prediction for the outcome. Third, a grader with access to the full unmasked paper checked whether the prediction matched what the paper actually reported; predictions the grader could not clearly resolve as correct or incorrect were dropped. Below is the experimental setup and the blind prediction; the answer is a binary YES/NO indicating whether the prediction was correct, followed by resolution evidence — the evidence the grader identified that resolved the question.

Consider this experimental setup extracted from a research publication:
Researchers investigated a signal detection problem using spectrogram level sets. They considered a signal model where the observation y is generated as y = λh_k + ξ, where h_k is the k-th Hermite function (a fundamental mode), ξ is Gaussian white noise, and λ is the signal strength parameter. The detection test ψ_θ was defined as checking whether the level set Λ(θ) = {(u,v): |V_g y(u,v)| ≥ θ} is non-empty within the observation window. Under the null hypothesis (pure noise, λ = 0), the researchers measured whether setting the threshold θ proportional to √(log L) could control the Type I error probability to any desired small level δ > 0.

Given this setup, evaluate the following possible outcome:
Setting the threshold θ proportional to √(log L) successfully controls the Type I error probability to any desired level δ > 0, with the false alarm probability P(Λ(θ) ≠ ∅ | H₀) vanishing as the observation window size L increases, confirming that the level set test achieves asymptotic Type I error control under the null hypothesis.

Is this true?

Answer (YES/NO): YES